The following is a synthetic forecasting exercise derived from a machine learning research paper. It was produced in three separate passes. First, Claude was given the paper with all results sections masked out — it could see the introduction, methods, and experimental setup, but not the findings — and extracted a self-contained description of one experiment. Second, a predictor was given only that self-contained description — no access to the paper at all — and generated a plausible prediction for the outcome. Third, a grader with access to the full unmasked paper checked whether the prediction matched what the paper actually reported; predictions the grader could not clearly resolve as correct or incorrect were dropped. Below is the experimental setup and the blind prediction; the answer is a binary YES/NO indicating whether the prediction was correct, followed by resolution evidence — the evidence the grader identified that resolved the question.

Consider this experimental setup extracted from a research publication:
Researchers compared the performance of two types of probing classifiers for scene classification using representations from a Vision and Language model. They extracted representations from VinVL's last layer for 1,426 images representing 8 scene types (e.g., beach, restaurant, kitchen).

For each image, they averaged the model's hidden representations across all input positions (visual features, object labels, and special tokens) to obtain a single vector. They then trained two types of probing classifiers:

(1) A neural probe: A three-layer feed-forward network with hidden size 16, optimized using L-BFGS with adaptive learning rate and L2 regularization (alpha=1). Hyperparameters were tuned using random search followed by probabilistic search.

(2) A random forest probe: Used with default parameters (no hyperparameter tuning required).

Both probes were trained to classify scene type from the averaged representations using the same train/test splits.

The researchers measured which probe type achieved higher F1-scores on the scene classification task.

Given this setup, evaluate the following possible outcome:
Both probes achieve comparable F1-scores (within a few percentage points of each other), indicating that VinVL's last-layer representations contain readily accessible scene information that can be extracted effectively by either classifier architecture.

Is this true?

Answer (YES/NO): YES